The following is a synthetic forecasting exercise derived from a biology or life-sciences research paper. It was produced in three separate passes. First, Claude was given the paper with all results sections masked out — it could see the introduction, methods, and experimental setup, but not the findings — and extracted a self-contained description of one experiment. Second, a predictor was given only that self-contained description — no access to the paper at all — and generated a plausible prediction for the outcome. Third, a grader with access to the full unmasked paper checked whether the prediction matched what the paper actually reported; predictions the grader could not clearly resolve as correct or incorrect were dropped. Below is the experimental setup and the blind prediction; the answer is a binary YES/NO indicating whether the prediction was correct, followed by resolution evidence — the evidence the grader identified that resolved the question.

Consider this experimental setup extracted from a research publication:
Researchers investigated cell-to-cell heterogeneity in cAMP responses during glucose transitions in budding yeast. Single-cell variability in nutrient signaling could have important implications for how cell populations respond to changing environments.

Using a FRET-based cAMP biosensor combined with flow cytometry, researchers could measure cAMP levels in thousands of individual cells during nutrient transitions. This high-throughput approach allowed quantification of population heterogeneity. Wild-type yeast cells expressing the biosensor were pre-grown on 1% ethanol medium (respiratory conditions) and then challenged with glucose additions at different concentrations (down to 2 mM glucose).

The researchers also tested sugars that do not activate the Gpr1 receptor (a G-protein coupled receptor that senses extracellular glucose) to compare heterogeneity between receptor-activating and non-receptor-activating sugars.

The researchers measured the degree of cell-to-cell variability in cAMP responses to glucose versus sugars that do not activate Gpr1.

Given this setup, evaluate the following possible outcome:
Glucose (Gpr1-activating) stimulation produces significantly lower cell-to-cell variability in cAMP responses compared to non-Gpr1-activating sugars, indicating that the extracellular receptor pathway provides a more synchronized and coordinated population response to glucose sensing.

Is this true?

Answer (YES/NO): YES